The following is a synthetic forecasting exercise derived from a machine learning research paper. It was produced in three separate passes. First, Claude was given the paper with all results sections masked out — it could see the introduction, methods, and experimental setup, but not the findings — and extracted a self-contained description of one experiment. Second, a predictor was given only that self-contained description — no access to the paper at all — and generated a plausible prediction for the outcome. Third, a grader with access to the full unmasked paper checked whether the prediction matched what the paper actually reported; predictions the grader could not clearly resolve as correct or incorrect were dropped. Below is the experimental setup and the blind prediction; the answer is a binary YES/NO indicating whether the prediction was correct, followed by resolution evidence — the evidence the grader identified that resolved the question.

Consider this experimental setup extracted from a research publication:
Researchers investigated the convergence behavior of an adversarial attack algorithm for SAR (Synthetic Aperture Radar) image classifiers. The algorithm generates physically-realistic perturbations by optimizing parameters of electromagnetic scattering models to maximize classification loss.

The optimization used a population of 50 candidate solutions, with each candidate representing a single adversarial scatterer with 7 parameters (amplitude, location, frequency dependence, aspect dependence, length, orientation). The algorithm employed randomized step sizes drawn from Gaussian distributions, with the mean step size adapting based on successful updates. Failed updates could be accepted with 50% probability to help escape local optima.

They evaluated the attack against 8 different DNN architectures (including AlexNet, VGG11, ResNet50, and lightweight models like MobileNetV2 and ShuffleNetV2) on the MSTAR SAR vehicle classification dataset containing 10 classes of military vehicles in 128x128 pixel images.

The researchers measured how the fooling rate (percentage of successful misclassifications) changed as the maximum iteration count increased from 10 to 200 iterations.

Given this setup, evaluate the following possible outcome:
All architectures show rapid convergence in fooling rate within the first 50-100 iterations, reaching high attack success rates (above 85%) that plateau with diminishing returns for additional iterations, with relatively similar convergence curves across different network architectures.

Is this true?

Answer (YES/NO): NO